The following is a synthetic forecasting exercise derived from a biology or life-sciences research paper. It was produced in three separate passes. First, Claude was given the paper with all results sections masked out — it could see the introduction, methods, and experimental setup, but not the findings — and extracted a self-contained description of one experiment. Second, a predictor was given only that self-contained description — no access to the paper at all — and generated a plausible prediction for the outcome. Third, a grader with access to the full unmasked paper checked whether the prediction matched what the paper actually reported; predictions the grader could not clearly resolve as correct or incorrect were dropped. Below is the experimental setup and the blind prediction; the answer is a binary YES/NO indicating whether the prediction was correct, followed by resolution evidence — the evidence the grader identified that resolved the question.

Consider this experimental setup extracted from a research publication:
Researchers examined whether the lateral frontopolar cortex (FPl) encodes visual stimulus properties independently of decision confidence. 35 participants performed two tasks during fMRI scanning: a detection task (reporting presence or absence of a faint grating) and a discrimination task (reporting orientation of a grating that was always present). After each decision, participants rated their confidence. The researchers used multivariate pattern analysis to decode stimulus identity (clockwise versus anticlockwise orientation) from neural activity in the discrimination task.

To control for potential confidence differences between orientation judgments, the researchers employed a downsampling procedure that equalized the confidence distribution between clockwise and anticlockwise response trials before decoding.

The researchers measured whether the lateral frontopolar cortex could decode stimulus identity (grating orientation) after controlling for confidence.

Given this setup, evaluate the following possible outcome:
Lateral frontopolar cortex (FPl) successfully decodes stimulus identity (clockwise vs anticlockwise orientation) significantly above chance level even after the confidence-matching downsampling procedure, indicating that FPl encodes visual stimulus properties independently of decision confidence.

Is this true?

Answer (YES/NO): YES